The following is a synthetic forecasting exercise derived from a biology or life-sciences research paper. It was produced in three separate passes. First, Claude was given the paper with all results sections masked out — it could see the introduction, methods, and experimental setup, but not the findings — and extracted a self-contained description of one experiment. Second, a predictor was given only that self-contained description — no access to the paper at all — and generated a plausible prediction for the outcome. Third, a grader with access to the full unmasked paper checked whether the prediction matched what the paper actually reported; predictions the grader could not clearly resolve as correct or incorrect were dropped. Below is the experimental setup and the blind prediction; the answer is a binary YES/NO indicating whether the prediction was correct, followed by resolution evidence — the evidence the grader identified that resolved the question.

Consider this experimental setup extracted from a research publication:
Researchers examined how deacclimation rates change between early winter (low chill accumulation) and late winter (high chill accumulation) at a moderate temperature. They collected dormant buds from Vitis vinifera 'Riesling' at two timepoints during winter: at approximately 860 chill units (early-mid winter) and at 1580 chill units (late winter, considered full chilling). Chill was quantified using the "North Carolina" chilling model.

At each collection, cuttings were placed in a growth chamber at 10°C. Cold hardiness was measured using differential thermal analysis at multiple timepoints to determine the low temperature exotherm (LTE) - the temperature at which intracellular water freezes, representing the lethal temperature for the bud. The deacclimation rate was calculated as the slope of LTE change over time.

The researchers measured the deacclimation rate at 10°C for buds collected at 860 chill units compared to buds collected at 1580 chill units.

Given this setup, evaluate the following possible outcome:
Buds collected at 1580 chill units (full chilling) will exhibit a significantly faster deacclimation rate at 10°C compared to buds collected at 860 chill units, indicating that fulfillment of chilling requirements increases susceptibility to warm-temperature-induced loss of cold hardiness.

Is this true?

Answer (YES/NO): YES